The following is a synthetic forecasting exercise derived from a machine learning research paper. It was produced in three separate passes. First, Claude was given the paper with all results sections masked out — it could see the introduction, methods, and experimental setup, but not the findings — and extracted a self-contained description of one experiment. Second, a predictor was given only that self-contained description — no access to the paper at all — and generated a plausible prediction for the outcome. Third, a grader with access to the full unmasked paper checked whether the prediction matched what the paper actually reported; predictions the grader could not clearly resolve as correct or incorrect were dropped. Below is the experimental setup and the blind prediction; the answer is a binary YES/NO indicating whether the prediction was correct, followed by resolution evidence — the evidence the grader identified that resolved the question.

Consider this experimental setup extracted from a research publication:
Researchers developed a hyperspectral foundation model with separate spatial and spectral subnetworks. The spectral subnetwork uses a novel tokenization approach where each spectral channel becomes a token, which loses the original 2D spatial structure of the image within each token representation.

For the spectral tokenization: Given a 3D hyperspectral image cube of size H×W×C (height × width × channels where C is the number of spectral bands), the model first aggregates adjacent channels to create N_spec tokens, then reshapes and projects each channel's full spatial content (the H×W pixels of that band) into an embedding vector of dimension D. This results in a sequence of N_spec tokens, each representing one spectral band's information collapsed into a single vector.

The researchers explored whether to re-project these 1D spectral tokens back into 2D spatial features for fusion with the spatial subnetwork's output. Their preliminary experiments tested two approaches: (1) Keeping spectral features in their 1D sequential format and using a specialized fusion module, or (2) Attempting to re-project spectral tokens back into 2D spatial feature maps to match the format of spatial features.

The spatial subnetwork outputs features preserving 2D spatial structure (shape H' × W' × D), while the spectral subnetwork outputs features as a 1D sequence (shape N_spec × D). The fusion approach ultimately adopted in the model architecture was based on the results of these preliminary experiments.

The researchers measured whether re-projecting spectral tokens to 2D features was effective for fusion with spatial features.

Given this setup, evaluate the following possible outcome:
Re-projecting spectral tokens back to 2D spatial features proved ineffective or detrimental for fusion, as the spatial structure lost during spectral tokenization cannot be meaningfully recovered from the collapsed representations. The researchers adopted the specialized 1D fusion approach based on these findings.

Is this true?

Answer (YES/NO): YES